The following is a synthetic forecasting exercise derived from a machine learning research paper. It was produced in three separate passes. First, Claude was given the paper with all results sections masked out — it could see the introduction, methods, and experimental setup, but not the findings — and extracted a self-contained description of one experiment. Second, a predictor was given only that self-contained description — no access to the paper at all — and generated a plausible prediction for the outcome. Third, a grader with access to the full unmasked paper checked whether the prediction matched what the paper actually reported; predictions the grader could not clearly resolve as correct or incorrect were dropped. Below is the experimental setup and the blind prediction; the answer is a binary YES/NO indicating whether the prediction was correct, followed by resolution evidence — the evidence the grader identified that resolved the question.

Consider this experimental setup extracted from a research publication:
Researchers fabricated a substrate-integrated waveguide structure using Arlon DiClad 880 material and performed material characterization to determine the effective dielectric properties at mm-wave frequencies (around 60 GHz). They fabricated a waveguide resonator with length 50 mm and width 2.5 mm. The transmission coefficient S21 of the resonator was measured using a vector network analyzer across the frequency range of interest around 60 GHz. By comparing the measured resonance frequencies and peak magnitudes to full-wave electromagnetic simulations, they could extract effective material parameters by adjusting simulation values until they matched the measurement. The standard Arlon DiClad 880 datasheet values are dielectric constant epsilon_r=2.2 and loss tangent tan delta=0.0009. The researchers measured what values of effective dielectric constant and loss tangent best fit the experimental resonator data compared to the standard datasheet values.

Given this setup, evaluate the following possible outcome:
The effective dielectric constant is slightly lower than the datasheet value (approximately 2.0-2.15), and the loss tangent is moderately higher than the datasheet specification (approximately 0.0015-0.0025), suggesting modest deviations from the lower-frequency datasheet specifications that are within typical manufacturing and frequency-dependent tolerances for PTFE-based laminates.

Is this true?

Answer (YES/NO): NO